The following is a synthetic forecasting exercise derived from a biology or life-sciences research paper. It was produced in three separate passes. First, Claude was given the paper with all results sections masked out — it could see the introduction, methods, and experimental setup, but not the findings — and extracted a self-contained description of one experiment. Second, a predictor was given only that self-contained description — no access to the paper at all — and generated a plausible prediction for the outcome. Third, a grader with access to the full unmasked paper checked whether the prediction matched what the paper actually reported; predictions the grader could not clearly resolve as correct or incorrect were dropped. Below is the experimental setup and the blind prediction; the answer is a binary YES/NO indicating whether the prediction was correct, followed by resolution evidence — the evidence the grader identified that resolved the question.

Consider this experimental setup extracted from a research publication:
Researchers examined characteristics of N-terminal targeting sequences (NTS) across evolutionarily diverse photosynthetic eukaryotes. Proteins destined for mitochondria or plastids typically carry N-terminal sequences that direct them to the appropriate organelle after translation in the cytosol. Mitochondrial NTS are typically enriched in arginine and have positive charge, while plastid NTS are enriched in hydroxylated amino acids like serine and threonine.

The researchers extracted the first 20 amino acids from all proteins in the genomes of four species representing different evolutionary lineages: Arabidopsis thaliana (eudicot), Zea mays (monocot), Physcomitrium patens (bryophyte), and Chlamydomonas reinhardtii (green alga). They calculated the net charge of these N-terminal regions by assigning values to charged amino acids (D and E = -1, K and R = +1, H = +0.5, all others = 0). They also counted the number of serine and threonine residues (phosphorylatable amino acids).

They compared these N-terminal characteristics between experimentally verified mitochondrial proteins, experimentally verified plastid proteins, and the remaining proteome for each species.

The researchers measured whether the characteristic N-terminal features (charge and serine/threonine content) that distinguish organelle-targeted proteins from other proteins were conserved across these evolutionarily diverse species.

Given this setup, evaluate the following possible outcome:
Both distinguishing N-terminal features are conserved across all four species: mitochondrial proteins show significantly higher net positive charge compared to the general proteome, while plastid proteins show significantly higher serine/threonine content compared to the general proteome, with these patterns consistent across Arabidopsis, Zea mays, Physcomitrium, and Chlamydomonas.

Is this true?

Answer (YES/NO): NO